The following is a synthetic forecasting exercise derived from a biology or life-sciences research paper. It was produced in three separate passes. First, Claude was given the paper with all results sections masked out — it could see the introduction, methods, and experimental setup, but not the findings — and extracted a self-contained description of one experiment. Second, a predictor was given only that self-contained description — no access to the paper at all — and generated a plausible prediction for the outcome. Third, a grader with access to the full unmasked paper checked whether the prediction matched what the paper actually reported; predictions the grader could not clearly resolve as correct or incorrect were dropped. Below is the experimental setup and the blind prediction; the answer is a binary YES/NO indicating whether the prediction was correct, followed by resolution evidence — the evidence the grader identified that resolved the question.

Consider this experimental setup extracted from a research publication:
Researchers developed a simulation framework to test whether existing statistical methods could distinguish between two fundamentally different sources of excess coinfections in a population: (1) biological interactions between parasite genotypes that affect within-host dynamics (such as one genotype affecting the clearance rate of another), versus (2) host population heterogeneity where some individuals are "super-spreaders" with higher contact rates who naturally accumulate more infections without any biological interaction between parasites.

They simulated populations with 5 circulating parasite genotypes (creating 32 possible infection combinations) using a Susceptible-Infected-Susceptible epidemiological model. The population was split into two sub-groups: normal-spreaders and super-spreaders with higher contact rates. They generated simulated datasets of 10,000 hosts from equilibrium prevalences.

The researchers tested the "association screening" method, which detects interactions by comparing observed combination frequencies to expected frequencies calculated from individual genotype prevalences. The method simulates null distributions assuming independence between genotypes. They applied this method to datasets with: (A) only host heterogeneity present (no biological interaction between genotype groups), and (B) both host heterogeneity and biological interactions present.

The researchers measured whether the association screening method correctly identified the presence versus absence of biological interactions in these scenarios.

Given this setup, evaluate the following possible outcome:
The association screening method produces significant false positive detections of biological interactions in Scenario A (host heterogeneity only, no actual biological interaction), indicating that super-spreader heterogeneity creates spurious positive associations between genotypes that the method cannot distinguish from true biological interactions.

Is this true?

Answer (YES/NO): YES